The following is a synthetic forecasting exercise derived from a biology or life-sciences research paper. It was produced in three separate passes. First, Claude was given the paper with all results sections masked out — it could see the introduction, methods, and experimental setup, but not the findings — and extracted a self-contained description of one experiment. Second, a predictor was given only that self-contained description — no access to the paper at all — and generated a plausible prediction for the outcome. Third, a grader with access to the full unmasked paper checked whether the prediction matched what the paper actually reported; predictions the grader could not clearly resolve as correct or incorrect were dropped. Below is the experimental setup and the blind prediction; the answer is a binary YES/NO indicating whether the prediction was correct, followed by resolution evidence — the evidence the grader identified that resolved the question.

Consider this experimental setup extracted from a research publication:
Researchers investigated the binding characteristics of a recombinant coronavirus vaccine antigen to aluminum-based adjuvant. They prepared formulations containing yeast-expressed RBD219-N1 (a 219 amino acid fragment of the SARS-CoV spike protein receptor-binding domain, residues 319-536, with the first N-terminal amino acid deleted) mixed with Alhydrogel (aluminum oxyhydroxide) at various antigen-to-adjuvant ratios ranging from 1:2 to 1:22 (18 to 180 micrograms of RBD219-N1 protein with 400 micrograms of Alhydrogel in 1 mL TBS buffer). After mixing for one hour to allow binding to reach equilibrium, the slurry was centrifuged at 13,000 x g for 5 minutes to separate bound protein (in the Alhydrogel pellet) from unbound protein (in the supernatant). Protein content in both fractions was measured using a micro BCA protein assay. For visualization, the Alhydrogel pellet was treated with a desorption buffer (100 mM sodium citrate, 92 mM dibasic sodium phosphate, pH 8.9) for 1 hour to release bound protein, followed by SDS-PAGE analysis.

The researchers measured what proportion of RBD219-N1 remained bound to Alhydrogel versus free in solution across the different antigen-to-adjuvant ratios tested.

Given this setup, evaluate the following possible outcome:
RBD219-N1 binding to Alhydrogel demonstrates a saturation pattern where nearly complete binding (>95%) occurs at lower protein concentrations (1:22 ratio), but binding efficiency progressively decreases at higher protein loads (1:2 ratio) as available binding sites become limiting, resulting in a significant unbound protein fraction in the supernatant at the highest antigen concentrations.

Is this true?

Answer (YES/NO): YES